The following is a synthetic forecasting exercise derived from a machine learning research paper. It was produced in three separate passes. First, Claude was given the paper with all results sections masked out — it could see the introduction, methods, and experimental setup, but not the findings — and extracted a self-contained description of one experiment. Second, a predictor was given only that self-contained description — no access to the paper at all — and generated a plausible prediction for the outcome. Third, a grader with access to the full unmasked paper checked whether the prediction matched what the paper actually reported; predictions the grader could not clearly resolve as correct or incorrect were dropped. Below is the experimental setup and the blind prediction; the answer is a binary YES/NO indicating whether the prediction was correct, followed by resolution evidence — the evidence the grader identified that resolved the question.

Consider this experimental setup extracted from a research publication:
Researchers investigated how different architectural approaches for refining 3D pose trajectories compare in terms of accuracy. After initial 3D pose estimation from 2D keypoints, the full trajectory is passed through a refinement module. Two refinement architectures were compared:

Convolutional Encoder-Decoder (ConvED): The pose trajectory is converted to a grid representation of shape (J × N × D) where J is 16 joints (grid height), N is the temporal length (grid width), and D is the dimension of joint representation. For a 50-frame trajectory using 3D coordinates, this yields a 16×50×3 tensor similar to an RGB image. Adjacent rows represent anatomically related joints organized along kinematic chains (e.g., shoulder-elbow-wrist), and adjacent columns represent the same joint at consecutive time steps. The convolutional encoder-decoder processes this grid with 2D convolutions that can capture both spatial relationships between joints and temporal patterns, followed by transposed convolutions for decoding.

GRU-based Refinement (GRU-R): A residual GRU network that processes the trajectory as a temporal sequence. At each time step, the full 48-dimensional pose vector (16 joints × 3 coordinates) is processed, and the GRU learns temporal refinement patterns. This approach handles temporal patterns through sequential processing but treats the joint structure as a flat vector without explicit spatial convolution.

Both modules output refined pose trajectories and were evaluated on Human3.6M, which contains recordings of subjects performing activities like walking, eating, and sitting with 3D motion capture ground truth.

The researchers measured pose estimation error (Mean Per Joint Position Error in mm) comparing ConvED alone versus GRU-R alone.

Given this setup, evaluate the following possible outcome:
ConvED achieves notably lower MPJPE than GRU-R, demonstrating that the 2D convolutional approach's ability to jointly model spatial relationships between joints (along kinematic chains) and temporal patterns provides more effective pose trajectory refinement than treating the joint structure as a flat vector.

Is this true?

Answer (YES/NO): NO